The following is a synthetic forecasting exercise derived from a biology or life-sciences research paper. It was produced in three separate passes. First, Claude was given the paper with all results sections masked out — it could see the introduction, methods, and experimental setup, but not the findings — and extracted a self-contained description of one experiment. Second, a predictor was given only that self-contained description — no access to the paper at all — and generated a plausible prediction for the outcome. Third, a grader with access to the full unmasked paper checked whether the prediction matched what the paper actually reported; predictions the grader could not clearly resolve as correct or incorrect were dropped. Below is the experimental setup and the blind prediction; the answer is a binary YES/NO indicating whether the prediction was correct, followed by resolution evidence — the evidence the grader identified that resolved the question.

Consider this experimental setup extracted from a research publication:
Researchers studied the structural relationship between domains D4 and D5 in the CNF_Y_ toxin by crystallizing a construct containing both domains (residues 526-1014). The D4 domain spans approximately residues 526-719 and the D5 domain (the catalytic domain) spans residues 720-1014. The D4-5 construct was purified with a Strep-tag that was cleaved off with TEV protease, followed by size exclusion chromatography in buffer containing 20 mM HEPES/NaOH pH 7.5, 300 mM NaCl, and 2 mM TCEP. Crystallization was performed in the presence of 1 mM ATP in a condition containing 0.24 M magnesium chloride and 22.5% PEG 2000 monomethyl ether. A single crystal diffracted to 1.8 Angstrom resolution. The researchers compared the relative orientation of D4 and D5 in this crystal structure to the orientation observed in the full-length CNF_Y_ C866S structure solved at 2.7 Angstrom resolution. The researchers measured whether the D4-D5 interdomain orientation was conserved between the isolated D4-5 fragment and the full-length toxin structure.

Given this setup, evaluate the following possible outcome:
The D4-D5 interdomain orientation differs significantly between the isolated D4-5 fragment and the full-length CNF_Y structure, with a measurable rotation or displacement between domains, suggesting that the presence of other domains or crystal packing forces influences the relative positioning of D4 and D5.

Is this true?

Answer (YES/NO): YES